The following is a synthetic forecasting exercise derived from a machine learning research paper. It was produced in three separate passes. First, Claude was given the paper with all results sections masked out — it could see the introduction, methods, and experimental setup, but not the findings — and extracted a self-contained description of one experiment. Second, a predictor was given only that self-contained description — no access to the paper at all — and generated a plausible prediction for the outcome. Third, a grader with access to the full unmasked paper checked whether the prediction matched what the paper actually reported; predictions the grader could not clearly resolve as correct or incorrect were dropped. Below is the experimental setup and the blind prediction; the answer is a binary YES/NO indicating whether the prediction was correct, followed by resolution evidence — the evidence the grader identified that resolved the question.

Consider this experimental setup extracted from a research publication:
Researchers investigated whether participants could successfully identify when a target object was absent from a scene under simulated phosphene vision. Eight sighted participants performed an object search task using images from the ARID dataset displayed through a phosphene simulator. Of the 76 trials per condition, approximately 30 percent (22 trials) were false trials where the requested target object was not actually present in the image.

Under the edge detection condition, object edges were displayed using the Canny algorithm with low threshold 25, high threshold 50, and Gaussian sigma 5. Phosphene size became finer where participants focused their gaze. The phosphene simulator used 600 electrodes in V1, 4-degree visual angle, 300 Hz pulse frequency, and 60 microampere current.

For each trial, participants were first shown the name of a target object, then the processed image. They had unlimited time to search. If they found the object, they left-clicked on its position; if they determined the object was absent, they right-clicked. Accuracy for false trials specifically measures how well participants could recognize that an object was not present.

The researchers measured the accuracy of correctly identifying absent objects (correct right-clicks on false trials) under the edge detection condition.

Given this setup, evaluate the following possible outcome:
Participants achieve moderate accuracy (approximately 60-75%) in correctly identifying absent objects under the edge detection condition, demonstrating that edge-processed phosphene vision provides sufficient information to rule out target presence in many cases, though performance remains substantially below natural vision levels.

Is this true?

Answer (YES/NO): NO